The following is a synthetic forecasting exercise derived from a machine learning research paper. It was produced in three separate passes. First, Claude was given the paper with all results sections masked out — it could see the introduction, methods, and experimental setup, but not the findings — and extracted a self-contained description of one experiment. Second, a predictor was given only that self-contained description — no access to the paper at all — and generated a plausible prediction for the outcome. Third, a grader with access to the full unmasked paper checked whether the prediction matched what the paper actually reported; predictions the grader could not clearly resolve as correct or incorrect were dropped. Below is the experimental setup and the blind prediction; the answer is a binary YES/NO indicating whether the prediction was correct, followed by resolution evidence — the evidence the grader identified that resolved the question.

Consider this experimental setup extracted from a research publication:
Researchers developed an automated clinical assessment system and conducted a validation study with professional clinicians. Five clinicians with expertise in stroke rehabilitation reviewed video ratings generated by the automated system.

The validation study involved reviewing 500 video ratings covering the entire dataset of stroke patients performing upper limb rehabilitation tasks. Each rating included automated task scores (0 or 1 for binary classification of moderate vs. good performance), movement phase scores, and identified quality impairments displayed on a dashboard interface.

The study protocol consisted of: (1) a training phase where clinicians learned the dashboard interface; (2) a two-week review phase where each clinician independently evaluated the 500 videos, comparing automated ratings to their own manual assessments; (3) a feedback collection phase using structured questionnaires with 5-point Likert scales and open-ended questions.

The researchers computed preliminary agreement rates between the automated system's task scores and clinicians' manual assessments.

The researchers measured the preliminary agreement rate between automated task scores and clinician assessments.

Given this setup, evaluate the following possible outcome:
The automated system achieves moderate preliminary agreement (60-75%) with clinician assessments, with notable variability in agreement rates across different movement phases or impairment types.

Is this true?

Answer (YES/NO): NO